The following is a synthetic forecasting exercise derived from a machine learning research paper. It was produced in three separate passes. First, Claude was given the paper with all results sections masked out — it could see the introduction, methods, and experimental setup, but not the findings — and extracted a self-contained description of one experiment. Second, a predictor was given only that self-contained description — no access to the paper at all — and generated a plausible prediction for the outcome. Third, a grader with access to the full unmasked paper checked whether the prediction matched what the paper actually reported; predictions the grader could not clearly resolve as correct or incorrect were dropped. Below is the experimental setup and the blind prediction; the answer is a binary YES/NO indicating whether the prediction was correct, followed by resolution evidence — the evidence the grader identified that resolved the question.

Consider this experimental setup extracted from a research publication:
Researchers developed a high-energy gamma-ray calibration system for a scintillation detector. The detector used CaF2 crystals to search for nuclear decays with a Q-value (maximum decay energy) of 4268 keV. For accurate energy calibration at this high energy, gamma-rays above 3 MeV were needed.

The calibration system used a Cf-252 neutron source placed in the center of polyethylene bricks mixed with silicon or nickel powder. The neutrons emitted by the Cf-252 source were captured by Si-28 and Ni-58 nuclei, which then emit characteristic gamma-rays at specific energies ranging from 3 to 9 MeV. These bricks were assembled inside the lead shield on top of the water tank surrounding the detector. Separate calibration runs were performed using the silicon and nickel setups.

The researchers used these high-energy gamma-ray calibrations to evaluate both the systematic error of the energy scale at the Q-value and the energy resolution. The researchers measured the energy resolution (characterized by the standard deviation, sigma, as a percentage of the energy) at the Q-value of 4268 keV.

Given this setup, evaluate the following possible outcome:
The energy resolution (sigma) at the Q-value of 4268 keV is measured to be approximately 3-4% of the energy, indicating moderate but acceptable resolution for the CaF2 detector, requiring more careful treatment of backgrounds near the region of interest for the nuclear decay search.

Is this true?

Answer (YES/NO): NO